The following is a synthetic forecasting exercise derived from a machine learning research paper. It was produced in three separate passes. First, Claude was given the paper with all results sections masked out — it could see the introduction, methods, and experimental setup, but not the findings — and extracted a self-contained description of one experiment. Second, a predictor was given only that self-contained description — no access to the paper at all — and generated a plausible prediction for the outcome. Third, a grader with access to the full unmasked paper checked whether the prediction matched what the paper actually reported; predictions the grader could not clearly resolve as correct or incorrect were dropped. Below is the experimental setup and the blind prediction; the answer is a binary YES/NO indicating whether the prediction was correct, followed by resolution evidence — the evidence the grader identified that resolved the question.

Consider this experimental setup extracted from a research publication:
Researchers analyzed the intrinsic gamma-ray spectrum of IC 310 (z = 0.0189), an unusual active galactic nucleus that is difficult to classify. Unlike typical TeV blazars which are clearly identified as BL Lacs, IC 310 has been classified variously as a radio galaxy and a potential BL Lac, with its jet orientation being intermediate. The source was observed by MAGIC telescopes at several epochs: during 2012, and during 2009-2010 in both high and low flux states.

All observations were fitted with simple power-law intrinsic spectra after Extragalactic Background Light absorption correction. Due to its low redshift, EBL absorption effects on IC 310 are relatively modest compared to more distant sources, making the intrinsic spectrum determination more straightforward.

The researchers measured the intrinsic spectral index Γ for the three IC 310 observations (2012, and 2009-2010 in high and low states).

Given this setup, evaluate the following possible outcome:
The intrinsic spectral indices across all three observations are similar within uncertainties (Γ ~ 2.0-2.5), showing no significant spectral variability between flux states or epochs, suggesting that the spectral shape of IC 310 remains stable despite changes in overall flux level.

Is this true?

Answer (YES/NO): NO